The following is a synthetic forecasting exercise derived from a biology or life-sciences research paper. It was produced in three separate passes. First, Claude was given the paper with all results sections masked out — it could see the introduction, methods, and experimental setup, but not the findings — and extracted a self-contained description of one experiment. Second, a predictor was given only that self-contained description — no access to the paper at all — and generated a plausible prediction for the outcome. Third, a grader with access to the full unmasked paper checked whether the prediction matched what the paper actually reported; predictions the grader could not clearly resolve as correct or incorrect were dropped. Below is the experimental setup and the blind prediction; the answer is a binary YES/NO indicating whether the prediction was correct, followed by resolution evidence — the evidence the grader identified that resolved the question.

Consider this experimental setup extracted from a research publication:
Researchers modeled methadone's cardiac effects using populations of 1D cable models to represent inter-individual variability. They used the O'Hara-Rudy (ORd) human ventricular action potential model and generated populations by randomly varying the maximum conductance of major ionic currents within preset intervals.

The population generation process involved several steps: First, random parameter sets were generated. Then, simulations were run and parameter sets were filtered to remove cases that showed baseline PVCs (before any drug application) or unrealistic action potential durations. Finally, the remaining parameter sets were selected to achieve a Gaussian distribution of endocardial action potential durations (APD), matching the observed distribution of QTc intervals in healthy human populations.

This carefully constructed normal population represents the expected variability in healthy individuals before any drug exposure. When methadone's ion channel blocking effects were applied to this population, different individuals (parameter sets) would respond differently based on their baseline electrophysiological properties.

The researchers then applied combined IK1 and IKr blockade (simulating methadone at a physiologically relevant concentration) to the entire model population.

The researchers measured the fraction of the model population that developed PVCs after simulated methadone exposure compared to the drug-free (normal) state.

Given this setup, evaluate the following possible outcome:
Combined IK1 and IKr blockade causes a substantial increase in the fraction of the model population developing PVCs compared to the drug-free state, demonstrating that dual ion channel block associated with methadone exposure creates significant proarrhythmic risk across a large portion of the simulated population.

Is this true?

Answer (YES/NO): NO